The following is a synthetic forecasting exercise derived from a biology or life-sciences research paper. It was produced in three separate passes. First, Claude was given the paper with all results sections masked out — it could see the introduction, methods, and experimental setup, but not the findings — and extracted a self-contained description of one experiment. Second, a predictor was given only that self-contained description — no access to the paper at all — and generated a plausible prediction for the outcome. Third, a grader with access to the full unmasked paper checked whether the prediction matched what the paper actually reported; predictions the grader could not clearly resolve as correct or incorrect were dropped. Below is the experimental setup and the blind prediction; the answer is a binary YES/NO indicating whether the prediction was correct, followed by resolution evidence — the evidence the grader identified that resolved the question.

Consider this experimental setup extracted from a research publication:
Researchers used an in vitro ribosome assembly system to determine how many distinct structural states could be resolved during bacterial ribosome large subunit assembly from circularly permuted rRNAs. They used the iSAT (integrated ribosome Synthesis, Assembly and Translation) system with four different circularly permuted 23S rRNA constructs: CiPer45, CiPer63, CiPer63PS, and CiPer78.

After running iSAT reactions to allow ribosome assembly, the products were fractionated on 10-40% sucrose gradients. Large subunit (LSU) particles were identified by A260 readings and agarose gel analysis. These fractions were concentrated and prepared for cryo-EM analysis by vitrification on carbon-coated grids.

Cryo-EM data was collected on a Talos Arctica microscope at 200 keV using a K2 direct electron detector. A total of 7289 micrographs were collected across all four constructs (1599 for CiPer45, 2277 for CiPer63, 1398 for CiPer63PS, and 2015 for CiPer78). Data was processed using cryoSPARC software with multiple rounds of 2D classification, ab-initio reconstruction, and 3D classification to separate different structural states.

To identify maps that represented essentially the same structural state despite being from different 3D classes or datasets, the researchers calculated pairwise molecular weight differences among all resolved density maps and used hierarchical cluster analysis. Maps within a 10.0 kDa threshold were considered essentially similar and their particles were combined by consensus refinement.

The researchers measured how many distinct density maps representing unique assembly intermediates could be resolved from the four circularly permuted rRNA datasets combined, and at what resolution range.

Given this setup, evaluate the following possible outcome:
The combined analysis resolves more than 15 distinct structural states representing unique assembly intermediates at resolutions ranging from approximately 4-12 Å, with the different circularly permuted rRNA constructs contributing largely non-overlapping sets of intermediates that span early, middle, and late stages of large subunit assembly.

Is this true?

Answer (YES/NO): NO